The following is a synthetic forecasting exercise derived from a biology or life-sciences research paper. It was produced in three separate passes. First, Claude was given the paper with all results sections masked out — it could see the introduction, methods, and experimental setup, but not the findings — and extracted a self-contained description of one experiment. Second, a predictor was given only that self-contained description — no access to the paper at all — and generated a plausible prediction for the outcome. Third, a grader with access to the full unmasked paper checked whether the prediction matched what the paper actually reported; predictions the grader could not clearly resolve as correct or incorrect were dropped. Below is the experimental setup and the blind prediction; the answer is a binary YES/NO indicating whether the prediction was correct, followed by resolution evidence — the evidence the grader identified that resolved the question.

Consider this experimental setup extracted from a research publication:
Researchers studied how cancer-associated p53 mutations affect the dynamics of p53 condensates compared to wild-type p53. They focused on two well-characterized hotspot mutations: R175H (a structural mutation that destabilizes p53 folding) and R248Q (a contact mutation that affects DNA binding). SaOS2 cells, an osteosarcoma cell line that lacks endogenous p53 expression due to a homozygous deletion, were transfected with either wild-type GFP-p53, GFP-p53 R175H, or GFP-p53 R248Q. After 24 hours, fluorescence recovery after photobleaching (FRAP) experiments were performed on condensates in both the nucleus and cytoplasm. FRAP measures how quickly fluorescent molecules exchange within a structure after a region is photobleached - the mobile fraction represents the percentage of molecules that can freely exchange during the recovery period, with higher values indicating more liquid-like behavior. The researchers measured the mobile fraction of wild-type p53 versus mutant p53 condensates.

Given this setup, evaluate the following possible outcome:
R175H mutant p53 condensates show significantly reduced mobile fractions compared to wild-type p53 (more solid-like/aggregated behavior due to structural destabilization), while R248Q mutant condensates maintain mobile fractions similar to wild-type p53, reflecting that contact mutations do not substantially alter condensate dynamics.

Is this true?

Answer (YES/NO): NO